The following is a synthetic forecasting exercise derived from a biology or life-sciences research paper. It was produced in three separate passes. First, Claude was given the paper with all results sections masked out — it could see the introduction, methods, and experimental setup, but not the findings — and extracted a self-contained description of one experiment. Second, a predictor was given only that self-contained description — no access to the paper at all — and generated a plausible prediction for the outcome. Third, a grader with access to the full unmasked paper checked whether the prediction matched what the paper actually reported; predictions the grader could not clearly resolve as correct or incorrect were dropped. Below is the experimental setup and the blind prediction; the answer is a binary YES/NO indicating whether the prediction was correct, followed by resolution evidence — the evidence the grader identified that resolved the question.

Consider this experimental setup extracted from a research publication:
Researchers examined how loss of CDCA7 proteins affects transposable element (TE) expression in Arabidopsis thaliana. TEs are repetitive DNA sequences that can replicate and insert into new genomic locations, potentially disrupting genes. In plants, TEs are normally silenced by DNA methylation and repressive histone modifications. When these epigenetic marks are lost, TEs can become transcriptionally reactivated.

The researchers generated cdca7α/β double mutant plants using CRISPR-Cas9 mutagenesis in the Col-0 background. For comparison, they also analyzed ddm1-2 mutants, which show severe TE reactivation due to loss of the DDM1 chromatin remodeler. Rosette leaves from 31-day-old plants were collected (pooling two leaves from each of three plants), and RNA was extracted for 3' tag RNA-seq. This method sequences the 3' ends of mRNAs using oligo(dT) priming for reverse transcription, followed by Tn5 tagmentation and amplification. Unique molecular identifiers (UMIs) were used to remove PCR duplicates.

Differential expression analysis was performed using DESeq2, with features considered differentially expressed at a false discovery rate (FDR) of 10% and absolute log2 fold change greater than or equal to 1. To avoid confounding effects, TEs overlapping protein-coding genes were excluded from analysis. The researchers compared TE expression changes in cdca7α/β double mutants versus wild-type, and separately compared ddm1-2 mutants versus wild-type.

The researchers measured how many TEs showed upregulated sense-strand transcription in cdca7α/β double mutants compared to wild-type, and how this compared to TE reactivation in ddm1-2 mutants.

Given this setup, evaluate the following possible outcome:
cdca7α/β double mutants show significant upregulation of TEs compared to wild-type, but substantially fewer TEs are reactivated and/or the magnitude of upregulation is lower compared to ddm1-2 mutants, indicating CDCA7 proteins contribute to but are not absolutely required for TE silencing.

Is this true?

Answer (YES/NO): YES